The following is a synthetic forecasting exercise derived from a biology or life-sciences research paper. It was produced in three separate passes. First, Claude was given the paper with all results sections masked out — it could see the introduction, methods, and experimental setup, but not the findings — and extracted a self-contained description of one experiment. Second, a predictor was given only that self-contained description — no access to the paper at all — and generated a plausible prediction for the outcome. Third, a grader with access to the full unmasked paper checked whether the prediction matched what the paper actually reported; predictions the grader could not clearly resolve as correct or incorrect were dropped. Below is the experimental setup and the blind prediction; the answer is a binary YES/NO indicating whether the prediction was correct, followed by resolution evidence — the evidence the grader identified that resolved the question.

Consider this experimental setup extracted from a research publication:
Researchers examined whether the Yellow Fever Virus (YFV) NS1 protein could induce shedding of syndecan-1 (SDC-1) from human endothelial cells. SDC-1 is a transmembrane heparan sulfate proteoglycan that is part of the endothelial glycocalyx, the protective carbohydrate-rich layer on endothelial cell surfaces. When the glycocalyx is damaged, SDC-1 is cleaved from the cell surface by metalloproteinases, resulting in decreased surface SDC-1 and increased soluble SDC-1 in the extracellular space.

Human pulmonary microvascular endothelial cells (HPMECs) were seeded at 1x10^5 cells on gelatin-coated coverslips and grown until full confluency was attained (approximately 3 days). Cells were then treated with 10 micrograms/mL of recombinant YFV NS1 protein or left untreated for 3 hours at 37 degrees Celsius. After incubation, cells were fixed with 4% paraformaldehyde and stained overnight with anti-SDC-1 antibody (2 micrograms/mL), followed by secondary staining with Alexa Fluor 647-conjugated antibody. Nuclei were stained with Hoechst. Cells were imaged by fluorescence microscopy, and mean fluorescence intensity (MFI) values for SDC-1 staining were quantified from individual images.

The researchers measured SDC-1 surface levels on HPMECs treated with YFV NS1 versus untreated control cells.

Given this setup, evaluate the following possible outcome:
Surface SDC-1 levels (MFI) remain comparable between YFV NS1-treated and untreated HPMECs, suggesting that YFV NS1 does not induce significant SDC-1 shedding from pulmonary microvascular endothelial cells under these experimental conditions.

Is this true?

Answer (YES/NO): NO